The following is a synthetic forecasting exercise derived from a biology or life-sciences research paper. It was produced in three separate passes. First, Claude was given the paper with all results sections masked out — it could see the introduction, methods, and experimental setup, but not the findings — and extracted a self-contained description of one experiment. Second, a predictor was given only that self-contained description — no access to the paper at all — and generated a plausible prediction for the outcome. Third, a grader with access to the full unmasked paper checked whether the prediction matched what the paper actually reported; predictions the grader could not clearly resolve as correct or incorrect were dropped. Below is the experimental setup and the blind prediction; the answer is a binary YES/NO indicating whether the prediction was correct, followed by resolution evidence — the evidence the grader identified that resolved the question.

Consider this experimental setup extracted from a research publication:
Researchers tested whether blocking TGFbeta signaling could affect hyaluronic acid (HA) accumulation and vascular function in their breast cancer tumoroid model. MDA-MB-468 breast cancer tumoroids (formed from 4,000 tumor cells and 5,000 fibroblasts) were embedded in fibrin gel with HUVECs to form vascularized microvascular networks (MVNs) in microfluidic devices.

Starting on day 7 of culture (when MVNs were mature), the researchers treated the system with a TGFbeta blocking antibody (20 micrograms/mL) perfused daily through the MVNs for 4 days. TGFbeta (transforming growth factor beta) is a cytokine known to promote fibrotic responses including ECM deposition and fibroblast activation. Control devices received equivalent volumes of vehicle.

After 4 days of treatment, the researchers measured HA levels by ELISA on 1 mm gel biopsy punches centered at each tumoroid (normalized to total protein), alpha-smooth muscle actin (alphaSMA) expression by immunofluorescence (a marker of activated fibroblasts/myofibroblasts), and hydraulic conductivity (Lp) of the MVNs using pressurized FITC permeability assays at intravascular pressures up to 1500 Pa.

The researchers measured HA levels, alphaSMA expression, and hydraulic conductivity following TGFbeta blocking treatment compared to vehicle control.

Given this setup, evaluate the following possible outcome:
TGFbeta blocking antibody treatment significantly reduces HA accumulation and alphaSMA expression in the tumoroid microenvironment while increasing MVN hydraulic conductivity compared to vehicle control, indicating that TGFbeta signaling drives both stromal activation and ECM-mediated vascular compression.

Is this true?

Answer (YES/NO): NO